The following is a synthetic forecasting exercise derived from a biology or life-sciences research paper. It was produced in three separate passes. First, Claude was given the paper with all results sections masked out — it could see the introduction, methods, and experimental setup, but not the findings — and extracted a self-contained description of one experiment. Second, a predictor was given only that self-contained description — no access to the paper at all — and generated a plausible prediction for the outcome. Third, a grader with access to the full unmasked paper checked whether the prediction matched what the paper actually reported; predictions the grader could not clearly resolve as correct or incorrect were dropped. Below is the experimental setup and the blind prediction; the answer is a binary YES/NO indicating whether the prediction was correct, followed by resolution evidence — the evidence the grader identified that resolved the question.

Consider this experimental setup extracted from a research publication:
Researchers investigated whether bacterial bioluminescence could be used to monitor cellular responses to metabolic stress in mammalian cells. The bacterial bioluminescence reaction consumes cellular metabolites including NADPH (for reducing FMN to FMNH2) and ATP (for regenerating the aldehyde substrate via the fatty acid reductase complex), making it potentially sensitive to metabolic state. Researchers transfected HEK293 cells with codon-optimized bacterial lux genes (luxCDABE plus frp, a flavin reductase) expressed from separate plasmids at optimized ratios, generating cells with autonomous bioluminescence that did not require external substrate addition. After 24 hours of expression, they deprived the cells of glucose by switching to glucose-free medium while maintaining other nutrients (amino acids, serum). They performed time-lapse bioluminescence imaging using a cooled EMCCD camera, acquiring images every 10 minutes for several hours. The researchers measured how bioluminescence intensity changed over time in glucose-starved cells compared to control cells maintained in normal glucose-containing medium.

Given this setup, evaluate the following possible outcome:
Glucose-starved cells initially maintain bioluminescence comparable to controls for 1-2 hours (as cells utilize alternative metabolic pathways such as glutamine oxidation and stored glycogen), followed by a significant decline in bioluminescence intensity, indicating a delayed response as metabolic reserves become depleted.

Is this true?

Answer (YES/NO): NO